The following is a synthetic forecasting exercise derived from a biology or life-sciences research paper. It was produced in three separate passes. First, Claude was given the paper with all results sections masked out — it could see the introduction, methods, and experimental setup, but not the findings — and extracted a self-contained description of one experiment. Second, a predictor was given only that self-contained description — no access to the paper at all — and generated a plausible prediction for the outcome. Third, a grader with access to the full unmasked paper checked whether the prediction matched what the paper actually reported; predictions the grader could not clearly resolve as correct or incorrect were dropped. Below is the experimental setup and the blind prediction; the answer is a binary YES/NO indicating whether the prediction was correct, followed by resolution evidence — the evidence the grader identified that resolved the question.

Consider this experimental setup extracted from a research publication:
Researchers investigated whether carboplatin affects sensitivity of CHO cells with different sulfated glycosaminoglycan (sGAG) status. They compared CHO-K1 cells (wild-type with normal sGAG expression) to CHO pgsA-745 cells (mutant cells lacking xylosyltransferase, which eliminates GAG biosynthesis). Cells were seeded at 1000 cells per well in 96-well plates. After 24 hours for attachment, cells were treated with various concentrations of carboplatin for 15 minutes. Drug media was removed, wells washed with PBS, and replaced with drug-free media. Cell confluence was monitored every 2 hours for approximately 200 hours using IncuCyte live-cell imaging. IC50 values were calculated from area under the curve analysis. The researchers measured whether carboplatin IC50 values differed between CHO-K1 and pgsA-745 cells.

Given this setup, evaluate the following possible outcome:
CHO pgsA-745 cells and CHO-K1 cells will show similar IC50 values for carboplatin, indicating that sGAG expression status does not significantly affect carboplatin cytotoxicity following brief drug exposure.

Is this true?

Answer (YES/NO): NO